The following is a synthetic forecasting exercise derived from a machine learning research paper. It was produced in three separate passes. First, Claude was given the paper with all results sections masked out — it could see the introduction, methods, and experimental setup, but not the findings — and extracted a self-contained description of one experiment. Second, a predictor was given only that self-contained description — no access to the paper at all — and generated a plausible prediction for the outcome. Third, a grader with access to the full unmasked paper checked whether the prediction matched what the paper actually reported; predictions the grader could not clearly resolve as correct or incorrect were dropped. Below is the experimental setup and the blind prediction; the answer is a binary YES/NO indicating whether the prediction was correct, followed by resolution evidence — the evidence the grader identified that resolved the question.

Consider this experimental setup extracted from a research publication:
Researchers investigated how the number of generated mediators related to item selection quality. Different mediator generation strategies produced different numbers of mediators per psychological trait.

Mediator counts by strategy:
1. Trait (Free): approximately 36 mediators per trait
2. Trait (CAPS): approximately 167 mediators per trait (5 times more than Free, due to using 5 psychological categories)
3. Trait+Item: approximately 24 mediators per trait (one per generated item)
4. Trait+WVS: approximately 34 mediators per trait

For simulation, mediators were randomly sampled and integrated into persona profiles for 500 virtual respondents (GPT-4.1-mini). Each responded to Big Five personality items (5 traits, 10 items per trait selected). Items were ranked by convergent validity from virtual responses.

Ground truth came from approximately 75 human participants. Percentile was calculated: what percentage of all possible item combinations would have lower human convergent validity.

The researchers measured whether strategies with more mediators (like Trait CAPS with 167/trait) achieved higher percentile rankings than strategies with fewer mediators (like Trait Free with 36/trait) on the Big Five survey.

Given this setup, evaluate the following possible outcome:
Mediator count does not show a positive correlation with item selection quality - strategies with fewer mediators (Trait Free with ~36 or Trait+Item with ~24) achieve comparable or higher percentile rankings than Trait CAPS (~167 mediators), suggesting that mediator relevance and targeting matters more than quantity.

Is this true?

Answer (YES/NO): YES